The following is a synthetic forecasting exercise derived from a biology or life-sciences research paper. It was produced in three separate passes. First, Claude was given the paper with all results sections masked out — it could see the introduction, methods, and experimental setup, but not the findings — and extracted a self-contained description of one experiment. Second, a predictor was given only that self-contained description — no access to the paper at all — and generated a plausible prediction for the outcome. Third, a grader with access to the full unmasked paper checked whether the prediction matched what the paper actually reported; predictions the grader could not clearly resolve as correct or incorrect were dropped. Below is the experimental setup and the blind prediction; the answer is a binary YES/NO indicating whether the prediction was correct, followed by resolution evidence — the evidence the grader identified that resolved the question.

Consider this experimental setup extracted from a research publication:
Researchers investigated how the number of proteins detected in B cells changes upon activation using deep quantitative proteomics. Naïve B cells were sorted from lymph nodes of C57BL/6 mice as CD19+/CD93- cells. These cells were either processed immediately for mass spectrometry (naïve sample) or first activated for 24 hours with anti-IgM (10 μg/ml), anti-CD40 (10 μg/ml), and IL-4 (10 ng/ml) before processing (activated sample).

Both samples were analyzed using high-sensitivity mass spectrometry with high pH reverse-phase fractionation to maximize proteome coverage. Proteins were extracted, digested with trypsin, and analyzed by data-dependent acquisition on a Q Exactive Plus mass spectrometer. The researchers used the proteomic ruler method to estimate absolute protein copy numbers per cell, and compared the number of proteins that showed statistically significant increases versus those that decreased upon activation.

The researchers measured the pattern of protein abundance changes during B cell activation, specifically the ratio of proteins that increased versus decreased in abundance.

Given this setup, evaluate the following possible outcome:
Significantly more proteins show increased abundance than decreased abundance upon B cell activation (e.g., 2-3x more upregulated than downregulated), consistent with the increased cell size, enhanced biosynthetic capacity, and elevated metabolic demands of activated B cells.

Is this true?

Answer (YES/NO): NO